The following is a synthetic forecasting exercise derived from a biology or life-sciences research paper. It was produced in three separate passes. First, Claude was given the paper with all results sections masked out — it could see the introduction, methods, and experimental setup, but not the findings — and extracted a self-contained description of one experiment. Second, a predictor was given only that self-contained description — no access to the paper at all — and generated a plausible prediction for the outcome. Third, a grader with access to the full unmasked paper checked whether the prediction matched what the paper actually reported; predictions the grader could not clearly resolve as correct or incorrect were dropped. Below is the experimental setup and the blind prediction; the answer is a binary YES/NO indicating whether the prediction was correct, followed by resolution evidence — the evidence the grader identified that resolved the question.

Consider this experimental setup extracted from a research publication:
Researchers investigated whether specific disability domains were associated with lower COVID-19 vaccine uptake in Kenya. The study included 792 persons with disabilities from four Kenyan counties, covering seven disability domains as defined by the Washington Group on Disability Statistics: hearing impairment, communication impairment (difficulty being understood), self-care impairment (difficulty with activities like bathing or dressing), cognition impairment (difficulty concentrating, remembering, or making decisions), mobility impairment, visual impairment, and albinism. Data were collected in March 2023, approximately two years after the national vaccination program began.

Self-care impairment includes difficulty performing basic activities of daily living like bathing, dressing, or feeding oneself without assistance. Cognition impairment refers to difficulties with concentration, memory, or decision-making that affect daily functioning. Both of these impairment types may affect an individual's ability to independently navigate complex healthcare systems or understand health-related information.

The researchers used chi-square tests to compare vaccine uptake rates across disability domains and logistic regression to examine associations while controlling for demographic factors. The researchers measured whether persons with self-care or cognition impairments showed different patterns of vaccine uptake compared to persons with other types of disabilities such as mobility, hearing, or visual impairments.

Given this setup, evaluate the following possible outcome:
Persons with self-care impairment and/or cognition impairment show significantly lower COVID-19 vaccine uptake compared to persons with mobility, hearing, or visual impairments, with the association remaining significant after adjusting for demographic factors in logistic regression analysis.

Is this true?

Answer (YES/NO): NO